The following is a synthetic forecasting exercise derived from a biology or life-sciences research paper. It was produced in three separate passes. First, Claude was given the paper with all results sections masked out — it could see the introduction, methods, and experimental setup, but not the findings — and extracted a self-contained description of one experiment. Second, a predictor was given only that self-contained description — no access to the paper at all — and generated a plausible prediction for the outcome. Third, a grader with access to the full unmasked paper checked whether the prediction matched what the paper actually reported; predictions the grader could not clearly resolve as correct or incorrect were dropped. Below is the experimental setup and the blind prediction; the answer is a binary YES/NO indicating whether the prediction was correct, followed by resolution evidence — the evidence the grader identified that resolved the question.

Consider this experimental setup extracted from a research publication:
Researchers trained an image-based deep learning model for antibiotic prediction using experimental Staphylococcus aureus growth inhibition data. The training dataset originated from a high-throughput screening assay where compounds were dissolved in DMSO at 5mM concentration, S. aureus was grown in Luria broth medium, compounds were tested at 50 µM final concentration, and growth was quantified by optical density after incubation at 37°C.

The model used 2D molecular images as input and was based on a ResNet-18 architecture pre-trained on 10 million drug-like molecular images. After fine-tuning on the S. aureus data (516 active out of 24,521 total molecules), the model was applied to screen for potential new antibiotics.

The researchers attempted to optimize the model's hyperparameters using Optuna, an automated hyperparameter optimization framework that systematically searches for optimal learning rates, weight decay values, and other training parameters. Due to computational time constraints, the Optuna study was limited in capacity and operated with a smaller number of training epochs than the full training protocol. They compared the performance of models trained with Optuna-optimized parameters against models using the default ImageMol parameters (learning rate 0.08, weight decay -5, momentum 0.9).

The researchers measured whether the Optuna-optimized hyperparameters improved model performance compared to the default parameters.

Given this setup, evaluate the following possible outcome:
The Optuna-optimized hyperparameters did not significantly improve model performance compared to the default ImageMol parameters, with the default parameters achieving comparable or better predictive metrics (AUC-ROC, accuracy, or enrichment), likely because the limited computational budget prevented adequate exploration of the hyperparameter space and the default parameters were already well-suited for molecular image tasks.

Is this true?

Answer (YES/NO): YES